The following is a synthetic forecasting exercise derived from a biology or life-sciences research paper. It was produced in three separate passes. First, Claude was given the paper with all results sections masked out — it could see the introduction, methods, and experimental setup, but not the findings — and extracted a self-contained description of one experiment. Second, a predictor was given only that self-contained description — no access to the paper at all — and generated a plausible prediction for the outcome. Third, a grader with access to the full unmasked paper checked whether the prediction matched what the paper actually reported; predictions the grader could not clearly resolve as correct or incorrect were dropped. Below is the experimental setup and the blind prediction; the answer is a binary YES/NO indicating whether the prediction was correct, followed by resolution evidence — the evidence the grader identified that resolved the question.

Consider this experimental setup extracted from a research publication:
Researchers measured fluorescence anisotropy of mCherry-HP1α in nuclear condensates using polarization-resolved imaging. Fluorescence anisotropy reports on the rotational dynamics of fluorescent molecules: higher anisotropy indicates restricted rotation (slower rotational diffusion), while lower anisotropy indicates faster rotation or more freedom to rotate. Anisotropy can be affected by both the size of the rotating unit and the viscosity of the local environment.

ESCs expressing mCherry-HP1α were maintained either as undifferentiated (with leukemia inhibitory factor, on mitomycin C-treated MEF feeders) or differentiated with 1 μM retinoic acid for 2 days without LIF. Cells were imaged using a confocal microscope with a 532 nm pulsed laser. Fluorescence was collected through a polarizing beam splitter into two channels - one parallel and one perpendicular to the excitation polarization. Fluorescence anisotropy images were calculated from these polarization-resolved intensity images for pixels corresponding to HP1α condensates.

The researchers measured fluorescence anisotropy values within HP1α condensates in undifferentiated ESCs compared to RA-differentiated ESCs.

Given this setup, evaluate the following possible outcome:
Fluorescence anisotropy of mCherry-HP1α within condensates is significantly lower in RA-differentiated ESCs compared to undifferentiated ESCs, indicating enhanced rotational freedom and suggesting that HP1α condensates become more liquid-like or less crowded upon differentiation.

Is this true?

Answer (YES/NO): NO